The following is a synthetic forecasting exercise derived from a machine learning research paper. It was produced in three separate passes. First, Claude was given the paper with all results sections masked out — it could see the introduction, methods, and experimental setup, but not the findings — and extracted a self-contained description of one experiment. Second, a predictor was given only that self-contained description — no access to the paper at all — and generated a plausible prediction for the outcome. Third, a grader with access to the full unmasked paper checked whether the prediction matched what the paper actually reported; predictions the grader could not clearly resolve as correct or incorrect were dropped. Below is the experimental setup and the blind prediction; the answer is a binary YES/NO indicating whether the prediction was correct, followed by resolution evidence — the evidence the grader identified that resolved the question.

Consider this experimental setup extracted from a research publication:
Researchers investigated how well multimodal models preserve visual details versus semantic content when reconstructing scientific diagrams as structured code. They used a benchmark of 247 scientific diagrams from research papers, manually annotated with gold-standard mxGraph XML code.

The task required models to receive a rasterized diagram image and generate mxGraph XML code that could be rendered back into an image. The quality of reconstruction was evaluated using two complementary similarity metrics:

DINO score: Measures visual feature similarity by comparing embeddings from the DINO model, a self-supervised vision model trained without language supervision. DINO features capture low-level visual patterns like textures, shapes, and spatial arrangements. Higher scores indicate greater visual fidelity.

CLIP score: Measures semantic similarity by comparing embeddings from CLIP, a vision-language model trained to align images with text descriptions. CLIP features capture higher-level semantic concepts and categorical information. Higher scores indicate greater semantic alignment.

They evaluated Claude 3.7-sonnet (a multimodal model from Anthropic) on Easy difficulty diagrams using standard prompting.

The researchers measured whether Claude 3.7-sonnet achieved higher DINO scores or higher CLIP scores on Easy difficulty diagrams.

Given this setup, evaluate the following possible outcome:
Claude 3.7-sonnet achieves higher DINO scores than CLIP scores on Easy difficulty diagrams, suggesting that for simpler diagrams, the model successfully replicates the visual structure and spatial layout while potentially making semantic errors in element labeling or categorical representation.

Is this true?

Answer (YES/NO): YES